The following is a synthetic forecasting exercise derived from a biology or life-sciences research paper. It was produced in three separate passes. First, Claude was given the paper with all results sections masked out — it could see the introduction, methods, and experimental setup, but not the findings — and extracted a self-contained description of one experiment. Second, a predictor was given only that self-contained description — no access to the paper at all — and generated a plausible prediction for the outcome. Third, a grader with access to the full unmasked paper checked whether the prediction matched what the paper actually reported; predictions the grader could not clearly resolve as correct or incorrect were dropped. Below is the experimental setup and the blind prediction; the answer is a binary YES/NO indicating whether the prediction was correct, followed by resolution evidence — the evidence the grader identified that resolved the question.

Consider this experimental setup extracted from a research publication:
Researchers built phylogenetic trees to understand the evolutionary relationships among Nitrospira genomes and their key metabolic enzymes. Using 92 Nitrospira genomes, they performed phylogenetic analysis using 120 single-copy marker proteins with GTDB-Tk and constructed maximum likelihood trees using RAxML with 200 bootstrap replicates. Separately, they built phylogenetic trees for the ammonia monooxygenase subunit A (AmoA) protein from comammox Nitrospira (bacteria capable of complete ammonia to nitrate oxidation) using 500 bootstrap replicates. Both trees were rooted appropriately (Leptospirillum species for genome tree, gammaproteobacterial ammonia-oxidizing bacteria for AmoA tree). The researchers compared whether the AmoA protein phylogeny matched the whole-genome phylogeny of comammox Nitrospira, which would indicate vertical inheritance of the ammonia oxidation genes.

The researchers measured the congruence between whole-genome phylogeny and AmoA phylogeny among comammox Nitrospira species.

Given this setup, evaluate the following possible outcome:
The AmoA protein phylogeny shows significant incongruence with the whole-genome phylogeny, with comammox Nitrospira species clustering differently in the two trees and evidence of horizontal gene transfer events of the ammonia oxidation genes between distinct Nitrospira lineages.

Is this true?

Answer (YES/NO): NO